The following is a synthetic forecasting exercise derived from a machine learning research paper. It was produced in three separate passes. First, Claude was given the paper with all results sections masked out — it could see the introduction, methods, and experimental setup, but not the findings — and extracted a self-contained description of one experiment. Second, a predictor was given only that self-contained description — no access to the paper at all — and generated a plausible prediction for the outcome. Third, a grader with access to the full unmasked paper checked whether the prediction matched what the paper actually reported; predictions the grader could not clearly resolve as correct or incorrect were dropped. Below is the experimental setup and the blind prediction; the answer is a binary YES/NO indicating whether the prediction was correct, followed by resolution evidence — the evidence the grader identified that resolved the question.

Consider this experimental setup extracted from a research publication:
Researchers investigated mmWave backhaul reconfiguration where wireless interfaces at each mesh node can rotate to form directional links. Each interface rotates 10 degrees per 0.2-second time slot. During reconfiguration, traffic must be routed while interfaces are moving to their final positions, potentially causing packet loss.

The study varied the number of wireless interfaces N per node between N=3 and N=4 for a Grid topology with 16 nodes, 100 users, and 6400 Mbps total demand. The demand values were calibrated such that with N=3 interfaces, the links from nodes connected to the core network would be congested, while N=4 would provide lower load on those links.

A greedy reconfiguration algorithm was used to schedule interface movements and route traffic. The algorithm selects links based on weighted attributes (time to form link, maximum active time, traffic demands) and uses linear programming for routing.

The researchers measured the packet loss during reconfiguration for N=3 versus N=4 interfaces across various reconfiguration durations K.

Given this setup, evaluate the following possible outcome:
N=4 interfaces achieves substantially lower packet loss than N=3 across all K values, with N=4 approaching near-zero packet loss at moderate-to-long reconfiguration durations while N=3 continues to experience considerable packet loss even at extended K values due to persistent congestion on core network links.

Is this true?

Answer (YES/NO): NO